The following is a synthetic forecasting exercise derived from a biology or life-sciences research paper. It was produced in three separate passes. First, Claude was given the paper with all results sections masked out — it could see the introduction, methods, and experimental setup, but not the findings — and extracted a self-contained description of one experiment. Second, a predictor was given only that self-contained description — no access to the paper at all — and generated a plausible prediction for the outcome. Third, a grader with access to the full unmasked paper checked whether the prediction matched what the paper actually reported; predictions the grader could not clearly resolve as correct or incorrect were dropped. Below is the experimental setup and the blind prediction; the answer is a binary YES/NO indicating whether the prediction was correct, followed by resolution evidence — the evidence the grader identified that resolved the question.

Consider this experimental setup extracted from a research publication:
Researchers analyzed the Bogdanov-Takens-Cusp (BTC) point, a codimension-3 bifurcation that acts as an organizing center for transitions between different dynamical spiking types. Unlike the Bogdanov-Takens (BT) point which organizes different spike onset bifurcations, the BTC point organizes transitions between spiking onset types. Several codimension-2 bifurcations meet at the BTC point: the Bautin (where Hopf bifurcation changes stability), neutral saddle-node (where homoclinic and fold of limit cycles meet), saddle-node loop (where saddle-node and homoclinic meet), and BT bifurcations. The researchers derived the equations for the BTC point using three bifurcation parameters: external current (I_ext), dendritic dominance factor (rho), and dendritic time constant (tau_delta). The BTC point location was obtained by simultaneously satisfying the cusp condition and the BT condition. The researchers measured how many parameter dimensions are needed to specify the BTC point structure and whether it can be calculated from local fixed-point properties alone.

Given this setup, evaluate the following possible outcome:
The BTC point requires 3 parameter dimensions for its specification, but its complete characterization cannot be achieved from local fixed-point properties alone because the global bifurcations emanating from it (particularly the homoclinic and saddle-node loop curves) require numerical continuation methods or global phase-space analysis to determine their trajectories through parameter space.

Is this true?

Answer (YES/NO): NO